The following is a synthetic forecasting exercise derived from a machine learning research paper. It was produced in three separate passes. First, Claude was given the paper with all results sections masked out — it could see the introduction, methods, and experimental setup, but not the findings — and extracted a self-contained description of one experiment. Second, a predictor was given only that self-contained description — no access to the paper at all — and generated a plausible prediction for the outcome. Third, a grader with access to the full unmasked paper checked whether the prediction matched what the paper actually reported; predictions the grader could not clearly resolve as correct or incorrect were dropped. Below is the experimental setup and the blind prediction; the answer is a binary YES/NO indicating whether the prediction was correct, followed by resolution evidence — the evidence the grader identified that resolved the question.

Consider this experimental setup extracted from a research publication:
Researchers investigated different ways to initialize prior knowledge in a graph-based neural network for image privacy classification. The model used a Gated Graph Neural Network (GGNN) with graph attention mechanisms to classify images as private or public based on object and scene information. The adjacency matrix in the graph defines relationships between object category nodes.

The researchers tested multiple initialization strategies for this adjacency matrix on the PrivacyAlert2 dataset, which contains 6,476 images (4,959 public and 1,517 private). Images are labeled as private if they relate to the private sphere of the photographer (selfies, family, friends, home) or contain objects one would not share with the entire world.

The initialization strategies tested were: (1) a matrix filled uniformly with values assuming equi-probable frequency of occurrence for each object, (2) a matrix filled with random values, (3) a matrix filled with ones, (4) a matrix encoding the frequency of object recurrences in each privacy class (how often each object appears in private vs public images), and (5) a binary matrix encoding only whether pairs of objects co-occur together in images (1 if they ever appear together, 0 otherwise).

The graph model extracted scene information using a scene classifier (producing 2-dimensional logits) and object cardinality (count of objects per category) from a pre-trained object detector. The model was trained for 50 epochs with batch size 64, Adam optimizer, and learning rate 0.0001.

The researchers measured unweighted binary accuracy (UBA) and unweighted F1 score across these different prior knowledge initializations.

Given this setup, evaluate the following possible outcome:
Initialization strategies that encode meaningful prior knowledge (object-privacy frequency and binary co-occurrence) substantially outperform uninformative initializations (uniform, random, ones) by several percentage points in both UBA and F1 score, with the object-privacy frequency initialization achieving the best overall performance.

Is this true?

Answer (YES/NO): NO